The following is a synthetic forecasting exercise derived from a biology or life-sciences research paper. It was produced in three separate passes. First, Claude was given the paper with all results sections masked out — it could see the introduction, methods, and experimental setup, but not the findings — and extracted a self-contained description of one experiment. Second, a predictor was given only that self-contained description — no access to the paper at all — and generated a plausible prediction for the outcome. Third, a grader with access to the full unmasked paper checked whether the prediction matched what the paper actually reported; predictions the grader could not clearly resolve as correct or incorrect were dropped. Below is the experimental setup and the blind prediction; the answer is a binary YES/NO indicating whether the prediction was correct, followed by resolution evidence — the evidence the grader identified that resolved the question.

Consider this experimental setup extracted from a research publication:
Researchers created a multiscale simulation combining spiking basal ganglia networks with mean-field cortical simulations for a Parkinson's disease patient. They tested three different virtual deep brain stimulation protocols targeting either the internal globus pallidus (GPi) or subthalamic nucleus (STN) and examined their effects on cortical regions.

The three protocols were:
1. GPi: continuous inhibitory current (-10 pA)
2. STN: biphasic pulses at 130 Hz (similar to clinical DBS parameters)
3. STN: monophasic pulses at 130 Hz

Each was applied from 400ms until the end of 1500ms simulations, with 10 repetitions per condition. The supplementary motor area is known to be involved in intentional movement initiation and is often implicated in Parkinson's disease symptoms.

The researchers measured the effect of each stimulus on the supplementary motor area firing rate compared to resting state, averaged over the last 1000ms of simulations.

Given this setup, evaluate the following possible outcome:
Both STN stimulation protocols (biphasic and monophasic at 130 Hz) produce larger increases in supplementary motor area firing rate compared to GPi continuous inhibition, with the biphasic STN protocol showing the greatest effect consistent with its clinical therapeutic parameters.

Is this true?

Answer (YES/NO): NO